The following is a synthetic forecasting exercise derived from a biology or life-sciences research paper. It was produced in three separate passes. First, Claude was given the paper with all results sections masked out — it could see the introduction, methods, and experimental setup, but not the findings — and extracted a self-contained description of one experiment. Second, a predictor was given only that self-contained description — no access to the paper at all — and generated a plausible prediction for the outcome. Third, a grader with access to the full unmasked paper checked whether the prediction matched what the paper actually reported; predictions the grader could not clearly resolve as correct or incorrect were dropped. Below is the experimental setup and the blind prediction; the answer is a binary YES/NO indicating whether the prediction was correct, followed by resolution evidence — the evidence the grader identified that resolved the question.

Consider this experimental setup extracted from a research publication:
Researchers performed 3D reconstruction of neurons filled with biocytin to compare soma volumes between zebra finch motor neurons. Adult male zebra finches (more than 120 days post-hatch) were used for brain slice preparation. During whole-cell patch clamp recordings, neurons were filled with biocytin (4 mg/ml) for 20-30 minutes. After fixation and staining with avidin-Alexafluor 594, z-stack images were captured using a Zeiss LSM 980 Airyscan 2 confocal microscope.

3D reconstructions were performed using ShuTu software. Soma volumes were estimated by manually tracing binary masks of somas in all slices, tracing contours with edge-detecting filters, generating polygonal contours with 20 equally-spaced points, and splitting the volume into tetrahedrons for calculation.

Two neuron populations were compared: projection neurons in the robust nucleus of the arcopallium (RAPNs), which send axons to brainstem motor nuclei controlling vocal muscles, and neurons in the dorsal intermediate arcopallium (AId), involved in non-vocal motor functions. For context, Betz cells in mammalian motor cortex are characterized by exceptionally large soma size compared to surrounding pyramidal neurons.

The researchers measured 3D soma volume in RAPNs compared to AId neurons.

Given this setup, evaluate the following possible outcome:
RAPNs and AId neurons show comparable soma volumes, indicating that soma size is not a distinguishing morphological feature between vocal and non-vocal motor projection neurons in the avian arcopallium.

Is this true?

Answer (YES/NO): YES